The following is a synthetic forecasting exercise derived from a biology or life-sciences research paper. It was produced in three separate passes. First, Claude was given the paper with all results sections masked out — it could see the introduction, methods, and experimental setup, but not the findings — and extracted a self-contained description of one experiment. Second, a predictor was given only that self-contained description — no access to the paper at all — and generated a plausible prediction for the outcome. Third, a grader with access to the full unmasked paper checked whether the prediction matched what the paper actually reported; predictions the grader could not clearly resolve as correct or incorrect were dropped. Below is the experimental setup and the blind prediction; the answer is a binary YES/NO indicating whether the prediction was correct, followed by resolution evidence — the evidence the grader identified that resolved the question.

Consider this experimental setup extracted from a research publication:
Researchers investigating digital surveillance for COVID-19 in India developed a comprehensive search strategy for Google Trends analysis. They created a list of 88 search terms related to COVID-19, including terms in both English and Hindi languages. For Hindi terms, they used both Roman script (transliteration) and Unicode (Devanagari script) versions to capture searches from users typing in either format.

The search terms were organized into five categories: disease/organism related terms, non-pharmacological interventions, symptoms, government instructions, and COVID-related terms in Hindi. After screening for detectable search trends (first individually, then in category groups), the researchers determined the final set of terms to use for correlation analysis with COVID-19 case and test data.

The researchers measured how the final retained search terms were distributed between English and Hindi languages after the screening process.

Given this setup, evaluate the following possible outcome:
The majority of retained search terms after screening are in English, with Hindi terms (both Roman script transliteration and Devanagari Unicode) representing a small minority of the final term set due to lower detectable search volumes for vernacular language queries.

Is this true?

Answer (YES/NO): YES